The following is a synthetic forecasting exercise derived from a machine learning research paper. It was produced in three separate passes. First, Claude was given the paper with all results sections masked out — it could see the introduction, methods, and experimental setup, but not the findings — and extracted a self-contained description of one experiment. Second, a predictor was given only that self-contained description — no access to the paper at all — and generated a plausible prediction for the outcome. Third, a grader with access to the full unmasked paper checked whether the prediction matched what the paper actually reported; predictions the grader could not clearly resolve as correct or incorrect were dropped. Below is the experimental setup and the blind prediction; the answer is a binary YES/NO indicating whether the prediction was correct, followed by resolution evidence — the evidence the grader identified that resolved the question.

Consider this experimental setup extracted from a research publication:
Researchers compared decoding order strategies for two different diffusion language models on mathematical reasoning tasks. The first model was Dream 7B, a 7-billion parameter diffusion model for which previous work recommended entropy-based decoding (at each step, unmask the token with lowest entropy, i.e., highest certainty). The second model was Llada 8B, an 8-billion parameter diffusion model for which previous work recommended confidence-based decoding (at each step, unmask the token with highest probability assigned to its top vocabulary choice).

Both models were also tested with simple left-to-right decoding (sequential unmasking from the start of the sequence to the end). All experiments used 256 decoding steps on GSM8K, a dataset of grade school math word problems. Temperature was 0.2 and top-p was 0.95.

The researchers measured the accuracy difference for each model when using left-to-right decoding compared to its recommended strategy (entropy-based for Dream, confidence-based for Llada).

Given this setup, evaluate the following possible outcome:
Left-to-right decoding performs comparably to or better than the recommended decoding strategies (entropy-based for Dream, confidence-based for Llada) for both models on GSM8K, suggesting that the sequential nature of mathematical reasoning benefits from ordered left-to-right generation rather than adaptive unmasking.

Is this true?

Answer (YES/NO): YES